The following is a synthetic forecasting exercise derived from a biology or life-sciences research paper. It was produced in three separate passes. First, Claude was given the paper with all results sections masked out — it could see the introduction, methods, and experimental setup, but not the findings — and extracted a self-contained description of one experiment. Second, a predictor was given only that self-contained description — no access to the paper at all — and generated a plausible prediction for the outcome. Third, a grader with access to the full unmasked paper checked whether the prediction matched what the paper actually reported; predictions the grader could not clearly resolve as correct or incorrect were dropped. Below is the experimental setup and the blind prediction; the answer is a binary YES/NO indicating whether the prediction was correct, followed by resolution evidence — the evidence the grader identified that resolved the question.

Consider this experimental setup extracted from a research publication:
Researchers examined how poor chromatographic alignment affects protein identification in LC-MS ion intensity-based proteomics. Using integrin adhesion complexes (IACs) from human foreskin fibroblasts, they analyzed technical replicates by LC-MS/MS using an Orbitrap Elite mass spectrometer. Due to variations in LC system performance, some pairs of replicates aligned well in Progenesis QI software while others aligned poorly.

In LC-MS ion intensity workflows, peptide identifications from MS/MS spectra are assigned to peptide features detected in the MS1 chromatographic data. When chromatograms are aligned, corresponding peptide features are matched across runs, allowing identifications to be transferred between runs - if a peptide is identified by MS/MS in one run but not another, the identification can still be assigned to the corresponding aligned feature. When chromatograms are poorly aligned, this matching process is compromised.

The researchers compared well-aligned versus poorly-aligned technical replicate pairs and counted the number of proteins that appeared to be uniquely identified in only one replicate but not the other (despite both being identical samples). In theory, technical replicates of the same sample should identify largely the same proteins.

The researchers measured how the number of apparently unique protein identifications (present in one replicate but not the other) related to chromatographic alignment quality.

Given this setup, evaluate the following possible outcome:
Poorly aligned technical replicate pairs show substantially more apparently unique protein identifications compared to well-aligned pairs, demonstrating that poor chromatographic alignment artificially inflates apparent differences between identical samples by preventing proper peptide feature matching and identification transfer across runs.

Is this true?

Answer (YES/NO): YES